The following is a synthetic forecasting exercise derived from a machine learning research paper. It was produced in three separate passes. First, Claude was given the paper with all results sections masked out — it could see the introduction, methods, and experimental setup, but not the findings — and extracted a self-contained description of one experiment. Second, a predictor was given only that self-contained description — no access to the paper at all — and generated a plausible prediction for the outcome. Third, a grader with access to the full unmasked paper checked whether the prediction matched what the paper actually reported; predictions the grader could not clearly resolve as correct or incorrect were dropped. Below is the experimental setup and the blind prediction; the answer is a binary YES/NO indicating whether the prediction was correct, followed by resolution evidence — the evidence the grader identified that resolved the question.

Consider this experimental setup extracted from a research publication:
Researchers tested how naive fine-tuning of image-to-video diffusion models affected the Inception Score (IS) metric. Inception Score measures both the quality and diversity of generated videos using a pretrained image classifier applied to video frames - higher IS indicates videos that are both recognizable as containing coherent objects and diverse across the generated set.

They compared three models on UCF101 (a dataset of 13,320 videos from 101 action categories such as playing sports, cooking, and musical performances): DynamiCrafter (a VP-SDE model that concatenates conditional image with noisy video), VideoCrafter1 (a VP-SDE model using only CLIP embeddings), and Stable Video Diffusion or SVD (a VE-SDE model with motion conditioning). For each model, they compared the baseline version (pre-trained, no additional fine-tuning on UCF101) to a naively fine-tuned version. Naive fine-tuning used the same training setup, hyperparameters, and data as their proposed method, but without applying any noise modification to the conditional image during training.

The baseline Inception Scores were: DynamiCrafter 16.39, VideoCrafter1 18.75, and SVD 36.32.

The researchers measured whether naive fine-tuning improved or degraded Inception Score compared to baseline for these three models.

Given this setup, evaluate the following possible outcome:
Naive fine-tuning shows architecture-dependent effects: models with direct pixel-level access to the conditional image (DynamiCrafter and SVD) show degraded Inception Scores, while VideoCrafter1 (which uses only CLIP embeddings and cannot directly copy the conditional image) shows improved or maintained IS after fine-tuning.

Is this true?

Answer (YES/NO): NO